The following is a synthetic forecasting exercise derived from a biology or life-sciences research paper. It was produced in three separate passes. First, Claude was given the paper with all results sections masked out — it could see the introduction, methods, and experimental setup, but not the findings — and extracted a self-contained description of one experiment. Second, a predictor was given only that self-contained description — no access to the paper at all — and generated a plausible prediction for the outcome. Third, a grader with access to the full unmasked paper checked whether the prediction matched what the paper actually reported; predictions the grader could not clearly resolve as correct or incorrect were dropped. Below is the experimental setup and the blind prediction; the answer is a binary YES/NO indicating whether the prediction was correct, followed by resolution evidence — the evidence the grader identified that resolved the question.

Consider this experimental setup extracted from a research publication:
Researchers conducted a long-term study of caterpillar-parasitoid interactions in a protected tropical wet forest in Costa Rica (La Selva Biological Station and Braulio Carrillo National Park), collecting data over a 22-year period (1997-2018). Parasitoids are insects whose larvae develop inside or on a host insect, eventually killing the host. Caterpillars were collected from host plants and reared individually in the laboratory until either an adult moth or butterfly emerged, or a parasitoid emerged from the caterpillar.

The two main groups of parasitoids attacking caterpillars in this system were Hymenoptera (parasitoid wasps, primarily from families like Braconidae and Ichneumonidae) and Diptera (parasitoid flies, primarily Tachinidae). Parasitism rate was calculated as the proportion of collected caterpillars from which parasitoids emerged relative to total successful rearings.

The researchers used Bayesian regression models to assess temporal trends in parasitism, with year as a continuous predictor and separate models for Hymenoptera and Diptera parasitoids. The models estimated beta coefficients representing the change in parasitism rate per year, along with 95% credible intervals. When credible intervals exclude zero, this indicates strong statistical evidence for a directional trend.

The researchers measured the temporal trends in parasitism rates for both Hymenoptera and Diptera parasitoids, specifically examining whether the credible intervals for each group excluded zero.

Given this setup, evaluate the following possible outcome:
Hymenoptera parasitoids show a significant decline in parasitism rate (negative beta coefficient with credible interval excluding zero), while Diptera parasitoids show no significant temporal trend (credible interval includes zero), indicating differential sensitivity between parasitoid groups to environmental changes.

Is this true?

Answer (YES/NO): NO